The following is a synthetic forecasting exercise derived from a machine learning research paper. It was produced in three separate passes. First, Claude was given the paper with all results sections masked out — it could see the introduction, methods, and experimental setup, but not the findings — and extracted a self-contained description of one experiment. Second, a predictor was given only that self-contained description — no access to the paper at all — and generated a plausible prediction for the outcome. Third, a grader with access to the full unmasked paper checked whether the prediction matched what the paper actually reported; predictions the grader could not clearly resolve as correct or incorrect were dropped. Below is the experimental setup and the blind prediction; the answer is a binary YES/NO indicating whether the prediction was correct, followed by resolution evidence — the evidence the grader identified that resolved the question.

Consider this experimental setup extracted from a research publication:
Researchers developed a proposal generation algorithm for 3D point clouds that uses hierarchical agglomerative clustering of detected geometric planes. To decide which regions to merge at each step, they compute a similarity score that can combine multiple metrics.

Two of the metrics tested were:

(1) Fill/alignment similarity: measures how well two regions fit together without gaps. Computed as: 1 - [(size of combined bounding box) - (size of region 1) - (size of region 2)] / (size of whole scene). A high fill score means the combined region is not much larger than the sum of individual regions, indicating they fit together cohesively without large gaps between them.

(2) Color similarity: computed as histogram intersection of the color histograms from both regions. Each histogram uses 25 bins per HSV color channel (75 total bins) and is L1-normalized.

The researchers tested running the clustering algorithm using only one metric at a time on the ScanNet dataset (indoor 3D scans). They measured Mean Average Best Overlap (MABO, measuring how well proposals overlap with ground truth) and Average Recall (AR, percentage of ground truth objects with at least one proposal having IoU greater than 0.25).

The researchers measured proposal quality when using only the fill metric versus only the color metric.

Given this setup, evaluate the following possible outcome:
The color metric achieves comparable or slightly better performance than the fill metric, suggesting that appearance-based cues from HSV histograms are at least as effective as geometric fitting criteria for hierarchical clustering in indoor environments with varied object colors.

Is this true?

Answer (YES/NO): NO